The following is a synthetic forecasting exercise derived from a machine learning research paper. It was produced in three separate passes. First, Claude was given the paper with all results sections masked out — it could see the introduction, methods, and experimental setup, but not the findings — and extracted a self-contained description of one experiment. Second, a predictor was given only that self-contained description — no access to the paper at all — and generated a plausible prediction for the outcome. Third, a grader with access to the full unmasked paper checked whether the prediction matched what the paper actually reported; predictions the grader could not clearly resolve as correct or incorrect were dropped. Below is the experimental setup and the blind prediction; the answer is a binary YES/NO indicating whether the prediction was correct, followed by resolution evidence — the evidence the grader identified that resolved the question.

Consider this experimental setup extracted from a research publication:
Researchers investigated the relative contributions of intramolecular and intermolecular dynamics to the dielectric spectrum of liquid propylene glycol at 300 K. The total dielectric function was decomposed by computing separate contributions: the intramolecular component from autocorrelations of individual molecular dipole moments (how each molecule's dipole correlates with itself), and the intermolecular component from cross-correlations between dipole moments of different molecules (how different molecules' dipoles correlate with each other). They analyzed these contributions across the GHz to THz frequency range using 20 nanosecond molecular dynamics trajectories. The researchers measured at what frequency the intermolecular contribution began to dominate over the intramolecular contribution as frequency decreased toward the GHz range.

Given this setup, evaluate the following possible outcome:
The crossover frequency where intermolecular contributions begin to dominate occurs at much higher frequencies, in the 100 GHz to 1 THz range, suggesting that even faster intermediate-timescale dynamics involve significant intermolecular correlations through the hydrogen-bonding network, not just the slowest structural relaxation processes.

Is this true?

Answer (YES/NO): NO